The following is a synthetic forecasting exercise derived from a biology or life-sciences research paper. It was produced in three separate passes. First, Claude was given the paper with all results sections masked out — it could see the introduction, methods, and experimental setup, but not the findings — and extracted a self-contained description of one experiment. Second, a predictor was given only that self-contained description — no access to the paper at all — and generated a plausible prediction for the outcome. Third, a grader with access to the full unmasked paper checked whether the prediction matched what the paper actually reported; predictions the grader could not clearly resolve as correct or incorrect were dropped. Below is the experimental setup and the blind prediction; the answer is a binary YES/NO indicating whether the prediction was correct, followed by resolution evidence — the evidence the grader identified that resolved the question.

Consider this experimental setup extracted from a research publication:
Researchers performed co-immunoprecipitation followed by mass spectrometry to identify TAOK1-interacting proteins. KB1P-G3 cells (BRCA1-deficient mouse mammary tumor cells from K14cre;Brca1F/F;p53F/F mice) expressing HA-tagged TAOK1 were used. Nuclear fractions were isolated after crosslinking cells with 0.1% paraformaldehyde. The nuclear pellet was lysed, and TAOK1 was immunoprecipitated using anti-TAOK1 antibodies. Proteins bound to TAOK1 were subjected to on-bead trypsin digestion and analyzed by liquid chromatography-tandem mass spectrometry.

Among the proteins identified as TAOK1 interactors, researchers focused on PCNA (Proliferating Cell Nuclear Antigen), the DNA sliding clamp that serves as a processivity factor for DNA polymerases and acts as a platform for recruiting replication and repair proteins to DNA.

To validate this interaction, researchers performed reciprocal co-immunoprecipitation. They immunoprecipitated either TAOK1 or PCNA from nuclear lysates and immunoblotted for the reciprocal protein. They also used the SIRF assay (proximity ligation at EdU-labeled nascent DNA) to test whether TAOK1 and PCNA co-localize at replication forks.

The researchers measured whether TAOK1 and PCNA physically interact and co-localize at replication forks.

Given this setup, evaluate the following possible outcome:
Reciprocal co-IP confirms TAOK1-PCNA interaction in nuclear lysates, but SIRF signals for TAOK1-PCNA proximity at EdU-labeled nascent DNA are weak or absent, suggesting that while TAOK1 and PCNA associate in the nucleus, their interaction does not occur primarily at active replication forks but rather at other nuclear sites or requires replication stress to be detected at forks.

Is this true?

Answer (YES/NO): NO